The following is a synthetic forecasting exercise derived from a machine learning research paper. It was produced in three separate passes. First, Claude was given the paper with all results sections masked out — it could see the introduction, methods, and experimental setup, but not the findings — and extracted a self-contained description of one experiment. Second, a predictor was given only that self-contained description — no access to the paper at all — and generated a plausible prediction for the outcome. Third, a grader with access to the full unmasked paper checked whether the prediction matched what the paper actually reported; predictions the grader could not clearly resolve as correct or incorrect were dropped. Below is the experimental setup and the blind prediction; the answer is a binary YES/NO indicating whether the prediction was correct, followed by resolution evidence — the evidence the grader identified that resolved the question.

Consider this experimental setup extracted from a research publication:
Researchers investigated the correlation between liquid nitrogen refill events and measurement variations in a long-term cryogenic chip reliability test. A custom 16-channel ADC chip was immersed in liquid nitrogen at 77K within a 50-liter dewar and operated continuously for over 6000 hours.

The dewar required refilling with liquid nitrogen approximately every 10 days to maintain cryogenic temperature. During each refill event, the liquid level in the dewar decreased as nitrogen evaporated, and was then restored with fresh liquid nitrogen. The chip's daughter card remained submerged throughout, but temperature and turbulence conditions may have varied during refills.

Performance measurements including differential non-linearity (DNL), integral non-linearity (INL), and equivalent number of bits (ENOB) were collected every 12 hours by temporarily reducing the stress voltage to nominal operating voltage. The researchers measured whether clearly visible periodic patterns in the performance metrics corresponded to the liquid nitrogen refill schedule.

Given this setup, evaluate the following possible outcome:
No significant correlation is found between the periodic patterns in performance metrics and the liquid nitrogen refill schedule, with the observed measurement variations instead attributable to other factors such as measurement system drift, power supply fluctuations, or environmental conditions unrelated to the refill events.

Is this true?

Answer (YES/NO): NO